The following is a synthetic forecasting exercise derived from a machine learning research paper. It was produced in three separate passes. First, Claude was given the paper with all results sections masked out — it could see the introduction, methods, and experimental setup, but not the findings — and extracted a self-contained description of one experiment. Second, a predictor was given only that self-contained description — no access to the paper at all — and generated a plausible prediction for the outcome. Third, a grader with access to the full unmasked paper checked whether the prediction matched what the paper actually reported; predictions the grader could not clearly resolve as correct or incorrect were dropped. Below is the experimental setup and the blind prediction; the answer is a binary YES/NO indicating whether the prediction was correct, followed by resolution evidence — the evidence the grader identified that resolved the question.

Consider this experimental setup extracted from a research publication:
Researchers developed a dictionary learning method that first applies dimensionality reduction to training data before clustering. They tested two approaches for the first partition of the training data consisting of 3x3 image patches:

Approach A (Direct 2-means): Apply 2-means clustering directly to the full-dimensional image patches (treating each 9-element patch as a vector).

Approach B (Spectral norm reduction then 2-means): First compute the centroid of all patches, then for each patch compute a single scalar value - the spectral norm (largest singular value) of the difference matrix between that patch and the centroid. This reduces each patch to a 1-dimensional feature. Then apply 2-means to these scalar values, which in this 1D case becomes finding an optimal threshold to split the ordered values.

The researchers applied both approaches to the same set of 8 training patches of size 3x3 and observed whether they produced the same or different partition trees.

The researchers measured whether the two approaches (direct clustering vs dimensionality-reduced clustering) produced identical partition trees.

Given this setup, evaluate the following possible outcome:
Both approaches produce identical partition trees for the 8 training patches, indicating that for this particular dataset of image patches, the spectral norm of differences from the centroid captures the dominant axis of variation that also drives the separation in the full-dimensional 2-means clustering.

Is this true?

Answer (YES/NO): NO